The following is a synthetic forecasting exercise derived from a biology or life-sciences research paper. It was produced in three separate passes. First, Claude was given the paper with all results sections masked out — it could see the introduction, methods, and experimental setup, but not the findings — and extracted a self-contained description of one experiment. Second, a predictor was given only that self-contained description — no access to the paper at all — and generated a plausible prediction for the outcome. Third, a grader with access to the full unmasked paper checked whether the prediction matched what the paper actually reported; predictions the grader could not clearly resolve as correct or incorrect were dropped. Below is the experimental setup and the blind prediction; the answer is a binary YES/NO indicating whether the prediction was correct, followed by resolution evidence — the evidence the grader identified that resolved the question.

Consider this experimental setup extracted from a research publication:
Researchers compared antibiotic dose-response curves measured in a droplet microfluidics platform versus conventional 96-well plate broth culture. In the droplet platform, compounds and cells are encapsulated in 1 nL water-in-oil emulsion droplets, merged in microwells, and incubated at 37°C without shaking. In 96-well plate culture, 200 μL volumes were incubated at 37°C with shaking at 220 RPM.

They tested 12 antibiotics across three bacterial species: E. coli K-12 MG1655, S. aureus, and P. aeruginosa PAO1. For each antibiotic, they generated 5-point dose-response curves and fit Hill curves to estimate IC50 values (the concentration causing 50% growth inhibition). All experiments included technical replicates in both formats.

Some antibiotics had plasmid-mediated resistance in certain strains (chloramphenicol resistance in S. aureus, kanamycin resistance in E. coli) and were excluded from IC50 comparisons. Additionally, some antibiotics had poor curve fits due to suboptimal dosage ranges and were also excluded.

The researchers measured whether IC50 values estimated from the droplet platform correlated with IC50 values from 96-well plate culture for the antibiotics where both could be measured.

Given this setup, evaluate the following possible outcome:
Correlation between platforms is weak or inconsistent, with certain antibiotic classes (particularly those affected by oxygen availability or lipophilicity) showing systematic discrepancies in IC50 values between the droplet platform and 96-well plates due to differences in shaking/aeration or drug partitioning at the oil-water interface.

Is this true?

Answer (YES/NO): NO